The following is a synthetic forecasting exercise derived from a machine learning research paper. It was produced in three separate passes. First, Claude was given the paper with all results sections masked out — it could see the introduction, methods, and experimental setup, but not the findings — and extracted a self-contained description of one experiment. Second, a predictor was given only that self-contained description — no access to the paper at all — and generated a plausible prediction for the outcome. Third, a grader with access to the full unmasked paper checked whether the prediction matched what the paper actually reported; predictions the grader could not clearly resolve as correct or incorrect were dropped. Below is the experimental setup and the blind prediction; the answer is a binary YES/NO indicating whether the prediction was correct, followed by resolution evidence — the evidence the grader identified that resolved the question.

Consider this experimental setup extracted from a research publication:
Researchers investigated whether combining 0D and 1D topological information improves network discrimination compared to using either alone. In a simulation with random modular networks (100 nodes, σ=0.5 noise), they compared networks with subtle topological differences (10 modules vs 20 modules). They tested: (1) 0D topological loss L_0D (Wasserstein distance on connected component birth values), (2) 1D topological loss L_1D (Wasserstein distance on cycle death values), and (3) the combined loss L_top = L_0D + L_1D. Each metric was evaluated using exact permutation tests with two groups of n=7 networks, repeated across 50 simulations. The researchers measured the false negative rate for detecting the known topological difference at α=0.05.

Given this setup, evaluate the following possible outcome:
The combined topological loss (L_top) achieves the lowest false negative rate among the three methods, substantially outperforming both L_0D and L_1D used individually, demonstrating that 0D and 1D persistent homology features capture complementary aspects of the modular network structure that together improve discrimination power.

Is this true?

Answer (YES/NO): NO